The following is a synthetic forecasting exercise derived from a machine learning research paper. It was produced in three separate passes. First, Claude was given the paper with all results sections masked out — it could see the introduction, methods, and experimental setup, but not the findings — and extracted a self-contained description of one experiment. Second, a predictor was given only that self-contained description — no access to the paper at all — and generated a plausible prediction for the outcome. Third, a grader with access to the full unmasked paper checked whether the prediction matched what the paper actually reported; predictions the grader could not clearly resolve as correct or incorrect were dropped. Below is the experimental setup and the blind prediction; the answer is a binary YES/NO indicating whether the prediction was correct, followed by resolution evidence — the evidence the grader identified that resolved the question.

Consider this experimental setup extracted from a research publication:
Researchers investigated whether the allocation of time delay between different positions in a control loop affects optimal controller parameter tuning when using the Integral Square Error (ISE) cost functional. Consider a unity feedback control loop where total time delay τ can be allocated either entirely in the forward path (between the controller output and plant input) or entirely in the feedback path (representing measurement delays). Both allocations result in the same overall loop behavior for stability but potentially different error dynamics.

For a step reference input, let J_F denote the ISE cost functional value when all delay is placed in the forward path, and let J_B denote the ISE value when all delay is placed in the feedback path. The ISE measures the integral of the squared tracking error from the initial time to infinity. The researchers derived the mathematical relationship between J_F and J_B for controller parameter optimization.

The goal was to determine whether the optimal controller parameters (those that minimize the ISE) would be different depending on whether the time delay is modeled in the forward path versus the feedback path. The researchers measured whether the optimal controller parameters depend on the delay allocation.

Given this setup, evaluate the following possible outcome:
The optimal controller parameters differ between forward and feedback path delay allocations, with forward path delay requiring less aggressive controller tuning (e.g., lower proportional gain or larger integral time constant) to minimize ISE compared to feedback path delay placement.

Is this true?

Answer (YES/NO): NO